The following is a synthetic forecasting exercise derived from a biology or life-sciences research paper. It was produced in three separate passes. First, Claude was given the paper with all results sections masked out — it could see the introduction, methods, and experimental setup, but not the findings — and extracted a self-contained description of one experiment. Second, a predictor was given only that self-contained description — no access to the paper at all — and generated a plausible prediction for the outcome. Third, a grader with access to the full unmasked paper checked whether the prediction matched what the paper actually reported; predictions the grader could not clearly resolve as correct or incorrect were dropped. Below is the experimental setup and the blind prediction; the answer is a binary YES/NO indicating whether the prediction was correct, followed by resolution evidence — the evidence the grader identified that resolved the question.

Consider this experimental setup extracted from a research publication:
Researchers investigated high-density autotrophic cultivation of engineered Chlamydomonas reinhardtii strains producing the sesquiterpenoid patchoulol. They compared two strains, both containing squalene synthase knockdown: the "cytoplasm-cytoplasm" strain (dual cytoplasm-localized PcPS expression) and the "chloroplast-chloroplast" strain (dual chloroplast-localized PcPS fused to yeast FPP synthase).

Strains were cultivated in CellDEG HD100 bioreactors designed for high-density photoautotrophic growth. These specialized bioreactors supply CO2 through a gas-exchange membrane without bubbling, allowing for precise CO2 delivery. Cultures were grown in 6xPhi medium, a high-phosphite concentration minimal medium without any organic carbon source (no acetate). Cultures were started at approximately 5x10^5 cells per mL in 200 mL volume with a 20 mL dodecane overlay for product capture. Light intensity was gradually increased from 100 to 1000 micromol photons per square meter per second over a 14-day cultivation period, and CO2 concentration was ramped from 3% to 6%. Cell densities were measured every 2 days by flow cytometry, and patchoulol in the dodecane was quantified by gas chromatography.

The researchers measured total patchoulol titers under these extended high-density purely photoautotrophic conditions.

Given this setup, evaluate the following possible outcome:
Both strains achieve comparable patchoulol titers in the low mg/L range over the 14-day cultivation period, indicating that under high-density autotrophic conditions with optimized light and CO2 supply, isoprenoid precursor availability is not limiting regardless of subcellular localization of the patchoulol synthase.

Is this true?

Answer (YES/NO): NO